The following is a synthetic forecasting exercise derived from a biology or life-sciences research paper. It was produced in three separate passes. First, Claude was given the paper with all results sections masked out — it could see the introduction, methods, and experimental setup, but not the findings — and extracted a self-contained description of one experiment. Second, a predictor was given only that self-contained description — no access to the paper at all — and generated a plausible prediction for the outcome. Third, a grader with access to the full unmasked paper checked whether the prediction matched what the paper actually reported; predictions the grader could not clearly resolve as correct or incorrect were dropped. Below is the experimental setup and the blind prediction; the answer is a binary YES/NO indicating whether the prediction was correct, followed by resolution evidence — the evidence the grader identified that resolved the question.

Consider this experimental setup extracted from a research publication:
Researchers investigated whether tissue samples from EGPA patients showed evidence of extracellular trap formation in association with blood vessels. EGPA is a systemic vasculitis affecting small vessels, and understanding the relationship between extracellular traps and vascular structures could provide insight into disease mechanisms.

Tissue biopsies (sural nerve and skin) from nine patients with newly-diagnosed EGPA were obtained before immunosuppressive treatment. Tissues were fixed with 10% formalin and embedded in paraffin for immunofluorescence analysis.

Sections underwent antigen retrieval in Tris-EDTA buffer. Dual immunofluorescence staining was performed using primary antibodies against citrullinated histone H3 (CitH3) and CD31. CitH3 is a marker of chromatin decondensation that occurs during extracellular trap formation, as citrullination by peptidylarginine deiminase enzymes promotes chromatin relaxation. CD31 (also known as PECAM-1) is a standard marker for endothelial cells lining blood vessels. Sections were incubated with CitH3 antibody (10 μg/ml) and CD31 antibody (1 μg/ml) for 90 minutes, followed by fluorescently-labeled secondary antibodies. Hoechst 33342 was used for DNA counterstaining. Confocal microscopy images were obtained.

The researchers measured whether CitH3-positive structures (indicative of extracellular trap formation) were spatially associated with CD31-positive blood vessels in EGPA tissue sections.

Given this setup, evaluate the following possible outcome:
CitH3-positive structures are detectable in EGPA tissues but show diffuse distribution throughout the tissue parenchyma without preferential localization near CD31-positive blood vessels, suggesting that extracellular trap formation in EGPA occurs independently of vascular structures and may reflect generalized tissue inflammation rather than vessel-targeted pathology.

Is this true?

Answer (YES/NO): NO